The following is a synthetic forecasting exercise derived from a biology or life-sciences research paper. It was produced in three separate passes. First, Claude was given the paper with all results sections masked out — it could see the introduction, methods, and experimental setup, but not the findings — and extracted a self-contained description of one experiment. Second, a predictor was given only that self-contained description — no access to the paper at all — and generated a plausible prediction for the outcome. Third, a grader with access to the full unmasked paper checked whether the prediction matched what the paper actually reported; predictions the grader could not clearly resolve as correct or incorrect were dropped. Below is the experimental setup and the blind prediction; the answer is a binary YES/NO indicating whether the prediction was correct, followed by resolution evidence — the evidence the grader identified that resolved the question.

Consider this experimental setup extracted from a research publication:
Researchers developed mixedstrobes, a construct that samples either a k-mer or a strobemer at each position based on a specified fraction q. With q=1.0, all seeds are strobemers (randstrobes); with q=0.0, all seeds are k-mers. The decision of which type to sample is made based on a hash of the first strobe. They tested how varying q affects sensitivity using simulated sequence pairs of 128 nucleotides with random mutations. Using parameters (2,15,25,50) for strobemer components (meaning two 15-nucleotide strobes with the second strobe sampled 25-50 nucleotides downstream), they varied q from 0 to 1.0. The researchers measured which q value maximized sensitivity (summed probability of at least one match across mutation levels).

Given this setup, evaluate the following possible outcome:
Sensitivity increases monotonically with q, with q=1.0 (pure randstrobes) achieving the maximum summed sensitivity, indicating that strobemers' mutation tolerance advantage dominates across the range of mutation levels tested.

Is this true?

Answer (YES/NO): NO